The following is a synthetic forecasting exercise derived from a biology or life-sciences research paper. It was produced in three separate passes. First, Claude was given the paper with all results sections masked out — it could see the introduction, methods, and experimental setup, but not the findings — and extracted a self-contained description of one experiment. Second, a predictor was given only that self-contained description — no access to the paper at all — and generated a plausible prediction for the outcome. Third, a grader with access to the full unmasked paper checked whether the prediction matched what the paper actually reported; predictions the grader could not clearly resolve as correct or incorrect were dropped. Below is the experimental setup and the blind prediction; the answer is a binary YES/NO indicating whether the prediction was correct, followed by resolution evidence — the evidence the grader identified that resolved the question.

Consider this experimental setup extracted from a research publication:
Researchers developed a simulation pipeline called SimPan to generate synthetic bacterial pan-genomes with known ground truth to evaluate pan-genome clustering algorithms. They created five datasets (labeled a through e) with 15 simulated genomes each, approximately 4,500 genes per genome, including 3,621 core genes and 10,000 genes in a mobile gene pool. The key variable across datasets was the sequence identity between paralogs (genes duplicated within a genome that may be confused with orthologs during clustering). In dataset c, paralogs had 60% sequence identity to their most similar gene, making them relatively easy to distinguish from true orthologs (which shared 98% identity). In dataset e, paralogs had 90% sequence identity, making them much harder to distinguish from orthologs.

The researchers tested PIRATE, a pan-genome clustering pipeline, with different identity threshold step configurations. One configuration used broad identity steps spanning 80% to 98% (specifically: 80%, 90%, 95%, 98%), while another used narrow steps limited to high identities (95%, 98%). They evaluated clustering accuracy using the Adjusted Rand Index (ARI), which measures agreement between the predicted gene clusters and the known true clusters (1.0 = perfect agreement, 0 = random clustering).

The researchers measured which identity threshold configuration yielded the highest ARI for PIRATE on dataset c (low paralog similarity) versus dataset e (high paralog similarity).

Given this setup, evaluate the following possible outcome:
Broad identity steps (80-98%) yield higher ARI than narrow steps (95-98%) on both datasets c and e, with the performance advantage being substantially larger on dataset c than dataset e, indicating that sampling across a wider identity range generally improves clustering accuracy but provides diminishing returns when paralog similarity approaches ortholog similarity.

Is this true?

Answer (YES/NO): NO